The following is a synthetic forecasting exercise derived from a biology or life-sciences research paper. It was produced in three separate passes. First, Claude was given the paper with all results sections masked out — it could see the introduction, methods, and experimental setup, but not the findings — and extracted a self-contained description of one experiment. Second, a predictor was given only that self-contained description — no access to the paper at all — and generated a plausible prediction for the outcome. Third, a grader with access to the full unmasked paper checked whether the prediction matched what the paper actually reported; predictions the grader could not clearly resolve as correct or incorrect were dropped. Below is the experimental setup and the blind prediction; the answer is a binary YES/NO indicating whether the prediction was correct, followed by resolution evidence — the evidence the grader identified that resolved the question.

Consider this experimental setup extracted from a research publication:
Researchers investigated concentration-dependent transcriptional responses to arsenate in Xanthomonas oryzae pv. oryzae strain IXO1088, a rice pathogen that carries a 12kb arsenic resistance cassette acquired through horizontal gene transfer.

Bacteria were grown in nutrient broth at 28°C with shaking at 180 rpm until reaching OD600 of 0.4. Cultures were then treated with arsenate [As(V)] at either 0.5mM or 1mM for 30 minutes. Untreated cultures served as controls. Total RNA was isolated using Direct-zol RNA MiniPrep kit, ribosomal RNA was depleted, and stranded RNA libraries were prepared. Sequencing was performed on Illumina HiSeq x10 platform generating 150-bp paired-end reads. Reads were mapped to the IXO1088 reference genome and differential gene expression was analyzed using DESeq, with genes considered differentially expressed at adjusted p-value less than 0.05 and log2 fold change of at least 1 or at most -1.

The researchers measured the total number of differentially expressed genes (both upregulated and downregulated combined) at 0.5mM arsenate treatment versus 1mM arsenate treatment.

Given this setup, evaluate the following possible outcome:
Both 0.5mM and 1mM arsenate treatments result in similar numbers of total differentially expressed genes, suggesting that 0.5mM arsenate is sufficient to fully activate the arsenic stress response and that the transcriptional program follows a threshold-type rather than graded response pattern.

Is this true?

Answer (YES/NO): YES